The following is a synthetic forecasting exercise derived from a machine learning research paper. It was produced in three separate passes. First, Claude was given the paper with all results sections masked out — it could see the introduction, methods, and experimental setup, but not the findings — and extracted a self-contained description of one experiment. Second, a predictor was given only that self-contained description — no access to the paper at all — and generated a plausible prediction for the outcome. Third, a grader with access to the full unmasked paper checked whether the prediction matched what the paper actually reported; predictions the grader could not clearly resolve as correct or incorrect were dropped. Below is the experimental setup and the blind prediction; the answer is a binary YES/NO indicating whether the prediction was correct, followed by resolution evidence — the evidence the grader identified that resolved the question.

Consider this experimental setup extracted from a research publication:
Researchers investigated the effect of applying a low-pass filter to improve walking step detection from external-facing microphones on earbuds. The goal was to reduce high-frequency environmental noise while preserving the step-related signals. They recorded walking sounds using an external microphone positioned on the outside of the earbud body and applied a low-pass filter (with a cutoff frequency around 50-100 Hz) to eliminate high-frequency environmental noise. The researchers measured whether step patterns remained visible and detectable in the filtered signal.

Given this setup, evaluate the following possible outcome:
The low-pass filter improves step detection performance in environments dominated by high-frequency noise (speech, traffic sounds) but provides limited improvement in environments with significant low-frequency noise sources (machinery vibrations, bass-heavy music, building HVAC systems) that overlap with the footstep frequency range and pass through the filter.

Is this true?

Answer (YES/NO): NO